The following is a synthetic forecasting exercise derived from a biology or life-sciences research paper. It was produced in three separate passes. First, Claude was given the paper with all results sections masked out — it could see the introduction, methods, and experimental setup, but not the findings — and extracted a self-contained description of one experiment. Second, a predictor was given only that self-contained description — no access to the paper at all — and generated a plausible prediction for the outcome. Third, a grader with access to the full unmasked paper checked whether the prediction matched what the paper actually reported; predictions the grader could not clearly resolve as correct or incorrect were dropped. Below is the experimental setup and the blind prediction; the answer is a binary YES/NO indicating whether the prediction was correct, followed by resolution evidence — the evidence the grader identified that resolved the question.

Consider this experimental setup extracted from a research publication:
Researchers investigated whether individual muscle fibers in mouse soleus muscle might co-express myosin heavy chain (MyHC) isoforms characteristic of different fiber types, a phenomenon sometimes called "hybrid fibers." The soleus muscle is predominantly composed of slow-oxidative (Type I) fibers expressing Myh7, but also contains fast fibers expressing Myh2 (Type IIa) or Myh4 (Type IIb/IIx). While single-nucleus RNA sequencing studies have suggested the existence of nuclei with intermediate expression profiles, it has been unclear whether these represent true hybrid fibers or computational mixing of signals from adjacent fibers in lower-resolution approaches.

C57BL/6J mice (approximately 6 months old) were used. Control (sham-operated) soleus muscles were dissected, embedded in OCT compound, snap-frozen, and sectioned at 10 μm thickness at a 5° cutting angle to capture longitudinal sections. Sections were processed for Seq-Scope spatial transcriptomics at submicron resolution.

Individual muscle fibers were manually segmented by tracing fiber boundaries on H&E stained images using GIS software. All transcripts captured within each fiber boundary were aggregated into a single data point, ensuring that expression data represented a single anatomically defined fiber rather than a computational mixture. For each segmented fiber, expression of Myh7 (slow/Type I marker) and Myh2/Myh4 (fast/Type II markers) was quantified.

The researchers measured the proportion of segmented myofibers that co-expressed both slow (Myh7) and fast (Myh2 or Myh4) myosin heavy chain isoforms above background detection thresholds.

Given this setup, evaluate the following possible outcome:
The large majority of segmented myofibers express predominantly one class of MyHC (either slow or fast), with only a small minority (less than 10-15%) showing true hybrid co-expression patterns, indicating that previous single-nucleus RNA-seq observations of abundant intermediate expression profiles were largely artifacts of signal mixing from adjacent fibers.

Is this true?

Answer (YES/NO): NO